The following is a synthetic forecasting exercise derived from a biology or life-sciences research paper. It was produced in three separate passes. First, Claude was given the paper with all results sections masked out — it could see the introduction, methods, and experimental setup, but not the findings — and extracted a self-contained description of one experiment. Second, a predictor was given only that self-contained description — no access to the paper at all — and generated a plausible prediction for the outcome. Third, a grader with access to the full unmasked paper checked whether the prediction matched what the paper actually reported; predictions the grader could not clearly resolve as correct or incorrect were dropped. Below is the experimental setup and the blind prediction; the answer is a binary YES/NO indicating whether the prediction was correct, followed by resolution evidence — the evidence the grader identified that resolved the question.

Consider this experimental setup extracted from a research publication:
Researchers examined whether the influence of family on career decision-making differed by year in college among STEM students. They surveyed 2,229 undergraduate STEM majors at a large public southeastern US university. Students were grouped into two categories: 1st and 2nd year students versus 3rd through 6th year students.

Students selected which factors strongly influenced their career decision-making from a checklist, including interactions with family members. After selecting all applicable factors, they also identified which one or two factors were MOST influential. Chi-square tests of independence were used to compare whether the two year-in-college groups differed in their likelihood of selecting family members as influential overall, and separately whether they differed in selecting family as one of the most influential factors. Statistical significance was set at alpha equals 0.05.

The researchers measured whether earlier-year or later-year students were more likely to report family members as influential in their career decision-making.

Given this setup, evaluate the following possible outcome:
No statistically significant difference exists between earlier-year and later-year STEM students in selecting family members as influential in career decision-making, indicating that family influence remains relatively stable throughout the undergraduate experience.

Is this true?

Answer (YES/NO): NO